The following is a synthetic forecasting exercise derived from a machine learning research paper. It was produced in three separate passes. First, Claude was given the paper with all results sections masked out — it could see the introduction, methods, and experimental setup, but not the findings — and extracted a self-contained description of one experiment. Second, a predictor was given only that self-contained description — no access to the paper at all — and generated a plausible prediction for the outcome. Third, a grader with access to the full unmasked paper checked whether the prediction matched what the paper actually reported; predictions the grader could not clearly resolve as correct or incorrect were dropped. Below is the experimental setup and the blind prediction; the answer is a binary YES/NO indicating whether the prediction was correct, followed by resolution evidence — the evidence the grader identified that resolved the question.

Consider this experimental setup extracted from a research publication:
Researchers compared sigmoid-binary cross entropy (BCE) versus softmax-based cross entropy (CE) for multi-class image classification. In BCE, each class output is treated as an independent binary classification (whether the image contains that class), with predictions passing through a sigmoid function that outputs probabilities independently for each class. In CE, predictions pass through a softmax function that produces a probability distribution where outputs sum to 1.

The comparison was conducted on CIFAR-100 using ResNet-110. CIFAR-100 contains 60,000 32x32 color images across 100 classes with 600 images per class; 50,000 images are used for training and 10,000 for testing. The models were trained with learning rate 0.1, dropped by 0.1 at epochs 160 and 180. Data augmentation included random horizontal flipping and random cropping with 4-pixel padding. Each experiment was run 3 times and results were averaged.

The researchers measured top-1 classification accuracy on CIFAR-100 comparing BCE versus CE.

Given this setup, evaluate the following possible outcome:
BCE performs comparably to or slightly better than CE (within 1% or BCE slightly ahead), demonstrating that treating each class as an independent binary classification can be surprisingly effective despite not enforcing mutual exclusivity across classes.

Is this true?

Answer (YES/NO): YES